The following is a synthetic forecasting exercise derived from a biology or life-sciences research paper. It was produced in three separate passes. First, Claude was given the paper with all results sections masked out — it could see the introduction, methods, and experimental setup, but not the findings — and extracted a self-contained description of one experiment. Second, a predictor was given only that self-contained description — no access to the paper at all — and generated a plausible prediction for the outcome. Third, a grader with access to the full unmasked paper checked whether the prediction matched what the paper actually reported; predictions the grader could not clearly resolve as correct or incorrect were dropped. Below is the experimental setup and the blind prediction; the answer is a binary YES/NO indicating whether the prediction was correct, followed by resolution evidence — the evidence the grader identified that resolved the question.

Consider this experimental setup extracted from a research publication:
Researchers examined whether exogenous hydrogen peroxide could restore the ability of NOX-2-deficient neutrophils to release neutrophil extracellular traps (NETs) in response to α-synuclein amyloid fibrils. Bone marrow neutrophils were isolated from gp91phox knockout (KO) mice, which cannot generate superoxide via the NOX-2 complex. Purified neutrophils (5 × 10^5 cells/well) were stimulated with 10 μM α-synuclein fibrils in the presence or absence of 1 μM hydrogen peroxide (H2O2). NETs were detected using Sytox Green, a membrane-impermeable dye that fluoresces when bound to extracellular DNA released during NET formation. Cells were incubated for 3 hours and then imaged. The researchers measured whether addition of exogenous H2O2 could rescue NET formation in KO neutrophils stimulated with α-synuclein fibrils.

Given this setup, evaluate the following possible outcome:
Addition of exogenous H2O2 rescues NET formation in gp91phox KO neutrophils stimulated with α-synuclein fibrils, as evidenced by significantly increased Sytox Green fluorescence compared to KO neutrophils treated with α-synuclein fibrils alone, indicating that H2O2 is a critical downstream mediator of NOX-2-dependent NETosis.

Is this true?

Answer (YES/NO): YES